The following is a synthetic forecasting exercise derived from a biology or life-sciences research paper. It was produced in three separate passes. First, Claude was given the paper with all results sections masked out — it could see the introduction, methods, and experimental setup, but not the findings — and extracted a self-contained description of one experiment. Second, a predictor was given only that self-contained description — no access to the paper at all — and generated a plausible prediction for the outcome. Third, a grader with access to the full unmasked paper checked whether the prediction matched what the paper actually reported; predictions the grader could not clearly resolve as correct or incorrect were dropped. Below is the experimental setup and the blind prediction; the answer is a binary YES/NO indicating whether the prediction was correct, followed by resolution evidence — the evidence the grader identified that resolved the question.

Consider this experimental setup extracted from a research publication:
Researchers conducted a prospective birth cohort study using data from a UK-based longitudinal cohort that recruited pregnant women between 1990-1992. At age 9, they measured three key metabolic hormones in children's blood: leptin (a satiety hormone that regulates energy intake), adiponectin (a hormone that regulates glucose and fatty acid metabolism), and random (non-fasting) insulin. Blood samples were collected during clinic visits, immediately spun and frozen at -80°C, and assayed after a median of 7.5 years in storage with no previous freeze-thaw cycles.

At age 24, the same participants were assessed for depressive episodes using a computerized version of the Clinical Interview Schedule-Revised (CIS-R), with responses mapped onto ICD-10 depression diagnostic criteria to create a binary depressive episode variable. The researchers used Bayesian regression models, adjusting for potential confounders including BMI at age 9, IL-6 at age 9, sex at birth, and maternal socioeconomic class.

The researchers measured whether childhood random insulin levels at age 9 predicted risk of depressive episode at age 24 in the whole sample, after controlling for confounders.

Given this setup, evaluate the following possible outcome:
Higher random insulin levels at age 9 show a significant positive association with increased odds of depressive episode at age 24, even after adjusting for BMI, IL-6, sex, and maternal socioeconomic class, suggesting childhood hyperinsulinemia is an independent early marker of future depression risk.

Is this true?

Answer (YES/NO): NO